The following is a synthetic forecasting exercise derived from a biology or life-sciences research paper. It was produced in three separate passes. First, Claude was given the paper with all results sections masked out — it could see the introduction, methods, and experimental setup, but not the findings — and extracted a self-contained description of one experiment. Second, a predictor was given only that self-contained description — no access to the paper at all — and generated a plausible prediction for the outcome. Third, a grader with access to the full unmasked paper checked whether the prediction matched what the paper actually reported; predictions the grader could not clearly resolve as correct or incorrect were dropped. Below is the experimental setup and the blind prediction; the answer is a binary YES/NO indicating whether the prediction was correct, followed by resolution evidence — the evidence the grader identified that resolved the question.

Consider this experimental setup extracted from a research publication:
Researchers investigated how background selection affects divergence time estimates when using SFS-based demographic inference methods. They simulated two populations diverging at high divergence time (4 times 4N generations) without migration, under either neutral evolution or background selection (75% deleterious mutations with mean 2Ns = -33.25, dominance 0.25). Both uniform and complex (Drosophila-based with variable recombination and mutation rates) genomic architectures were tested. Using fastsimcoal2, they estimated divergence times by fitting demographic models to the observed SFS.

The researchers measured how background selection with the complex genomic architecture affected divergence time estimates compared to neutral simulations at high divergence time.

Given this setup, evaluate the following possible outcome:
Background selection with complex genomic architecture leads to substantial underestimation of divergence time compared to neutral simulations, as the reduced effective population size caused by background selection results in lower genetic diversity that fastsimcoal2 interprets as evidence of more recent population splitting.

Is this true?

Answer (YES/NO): NO